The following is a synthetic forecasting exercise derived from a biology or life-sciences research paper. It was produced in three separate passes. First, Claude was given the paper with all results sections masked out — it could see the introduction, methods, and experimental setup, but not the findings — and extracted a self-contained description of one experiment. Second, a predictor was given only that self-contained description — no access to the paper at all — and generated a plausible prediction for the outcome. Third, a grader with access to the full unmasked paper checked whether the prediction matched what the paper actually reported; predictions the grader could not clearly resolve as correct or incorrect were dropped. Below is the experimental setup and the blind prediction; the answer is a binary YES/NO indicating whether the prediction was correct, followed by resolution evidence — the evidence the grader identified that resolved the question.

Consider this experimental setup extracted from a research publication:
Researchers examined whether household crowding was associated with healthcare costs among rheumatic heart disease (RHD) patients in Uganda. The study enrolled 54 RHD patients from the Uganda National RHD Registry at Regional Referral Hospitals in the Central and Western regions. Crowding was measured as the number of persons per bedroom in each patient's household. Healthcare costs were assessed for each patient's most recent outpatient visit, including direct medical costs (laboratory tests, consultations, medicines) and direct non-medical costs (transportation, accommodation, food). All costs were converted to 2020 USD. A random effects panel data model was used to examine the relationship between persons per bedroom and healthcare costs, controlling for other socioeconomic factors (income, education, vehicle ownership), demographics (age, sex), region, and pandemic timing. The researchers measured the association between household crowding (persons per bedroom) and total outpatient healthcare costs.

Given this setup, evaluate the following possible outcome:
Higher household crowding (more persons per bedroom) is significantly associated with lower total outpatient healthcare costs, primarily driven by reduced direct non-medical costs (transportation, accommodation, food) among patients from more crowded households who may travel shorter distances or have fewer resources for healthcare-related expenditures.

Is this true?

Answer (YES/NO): NO